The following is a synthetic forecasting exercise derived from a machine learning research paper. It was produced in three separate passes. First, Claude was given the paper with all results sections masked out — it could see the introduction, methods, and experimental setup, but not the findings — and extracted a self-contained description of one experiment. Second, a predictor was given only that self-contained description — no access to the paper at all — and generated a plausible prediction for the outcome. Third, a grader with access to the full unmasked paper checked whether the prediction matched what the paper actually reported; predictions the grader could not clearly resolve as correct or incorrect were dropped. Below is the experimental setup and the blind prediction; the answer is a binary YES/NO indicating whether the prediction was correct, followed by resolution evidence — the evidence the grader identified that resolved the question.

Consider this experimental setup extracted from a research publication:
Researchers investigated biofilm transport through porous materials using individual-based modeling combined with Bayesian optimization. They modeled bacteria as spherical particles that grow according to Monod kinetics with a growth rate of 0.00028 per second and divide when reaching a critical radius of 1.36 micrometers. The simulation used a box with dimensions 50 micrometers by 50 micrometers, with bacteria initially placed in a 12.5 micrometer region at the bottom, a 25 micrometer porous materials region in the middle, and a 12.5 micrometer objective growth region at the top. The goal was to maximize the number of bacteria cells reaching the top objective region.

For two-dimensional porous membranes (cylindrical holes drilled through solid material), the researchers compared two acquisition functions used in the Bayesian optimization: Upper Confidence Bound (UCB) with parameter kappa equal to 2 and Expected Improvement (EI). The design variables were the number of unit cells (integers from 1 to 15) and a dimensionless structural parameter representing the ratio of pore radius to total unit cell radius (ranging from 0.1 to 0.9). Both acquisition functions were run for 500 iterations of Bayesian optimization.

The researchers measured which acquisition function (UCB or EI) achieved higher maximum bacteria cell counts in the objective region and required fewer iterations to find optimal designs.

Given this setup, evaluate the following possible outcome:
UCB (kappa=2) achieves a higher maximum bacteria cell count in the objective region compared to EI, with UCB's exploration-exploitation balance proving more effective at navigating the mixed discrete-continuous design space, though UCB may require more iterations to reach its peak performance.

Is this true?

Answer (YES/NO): NO